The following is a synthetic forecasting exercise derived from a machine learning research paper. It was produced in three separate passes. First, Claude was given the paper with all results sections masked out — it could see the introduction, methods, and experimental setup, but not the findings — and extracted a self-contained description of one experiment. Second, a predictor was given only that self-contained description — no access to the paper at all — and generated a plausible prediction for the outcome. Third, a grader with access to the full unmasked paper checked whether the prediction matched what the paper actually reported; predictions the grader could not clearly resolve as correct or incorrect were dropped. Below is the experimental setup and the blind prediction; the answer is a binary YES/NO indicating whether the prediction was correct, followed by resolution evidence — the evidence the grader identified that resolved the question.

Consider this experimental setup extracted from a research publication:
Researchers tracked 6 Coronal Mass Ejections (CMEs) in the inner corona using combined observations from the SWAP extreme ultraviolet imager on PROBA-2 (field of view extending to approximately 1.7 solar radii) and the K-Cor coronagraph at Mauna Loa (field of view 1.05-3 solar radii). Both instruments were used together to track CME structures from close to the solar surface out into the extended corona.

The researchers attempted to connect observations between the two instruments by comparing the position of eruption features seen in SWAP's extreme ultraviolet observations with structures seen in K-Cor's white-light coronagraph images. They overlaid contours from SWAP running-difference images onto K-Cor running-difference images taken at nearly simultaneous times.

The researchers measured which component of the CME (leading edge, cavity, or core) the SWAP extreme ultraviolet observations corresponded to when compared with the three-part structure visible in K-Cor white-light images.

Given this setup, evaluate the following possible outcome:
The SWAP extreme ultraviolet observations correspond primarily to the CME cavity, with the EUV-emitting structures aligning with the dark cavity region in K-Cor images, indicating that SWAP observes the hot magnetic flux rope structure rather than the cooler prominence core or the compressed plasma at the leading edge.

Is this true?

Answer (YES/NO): NO